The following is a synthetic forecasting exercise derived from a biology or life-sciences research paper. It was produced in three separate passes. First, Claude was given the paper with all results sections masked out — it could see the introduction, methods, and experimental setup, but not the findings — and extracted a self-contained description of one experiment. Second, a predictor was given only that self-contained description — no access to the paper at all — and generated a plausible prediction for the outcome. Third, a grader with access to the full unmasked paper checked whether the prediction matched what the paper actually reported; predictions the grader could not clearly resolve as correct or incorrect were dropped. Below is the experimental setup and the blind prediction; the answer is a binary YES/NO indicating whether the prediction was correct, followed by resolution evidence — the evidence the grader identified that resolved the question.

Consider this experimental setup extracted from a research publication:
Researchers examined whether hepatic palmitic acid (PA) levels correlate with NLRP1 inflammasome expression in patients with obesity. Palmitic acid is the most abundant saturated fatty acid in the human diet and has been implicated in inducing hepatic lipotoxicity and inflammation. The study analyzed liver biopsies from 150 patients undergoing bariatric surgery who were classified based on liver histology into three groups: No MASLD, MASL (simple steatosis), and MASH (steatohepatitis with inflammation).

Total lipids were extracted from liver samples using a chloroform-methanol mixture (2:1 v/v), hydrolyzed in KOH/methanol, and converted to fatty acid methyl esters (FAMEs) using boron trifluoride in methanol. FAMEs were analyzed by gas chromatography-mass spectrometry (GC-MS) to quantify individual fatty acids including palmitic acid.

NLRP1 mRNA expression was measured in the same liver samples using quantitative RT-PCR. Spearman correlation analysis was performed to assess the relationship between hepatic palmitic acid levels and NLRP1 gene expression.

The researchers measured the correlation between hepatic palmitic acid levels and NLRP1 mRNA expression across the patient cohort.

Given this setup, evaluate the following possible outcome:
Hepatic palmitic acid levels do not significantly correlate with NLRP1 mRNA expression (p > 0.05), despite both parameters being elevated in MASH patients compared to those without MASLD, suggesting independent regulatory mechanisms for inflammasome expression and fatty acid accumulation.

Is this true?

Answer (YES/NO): NO